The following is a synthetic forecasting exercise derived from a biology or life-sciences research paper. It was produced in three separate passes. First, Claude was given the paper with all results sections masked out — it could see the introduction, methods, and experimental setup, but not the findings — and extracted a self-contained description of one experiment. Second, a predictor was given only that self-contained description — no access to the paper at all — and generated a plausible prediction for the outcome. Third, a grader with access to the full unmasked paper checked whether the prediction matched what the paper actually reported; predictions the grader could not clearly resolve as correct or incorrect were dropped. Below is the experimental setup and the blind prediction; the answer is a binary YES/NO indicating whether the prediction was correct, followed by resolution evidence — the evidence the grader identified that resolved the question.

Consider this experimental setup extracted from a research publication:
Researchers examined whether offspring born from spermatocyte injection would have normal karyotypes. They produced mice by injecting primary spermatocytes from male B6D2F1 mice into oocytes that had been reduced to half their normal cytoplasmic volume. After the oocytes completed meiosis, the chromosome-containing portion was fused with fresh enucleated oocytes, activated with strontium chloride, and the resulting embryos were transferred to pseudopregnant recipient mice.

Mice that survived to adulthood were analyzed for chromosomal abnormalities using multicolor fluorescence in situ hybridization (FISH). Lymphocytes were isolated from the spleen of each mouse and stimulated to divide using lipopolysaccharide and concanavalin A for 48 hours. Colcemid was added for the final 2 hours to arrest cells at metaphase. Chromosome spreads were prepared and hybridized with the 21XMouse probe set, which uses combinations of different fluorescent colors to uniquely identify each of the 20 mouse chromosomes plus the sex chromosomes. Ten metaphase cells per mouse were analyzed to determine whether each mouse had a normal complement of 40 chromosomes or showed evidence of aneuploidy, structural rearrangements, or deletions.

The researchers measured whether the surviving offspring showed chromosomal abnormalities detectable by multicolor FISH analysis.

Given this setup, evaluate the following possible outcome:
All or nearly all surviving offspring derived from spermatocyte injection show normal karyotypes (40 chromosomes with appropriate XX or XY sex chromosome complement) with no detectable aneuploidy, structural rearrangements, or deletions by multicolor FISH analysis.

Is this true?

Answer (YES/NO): NO